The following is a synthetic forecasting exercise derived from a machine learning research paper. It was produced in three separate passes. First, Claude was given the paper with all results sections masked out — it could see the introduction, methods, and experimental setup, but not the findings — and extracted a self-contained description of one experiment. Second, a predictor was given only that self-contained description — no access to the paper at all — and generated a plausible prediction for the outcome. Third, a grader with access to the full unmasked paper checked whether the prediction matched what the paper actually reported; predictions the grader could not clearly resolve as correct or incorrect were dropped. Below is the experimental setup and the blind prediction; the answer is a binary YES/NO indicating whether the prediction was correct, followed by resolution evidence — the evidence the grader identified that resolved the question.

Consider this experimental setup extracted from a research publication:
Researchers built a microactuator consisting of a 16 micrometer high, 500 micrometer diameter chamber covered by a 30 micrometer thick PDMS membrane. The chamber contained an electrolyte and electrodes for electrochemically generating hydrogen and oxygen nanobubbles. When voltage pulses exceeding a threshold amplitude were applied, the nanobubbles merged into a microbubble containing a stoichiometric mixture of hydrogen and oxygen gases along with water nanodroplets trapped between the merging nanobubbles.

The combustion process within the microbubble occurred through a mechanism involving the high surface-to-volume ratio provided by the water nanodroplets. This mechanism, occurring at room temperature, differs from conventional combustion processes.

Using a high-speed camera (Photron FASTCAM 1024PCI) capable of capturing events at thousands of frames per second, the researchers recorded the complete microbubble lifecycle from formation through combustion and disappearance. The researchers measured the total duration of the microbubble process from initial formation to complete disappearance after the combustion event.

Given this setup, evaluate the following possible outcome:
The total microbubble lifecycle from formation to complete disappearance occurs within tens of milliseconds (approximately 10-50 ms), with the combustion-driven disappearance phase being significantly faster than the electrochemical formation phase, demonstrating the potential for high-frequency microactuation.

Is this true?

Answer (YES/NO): NO